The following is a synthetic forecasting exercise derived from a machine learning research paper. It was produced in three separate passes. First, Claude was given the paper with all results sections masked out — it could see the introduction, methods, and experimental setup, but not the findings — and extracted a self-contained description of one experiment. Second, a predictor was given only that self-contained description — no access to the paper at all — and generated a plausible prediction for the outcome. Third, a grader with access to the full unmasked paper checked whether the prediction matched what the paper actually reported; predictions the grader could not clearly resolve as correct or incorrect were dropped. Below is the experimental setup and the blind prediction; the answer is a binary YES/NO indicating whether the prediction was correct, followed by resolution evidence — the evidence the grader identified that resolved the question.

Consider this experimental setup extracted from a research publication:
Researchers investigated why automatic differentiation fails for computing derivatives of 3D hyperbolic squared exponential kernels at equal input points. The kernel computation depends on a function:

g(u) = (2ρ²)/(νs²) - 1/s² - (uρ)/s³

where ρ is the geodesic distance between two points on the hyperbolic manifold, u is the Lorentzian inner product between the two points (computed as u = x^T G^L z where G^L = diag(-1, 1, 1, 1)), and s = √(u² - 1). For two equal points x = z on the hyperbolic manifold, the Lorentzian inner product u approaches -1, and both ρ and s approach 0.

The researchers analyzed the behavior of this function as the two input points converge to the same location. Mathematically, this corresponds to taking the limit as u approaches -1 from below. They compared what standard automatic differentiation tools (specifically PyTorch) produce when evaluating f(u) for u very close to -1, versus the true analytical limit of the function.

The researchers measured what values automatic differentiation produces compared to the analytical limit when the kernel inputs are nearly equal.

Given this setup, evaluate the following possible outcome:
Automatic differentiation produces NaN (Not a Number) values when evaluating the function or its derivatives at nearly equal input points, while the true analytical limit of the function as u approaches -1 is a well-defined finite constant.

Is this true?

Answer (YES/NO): YES